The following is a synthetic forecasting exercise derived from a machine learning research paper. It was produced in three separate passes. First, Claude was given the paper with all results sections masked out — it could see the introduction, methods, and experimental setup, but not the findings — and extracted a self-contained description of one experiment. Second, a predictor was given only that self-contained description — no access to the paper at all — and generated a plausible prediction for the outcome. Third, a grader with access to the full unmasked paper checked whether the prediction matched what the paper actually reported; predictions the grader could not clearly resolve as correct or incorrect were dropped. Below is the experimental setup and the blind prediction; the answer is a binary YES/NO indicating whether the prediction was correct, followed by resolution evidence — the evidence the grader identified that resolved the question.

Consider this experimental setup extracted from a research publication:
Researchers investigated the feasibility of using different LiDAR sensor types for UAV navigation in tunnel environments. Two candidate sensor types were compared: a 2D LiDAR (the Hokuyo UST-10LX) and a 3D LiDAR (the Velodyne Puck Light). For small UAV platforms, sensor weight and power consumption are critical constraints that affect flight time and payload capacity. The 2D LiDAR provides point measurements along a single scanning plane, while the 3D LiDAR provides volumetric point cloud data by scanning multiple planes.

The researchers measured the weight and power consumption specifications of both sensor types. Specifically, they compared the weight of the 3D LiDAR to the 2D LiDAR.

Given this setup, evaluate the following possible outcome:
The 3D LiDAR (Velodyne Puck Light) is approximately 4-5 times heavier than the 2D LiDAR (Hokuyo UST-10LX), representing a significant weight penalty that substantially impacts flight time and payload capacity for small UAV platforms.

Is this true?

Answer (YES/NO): YES